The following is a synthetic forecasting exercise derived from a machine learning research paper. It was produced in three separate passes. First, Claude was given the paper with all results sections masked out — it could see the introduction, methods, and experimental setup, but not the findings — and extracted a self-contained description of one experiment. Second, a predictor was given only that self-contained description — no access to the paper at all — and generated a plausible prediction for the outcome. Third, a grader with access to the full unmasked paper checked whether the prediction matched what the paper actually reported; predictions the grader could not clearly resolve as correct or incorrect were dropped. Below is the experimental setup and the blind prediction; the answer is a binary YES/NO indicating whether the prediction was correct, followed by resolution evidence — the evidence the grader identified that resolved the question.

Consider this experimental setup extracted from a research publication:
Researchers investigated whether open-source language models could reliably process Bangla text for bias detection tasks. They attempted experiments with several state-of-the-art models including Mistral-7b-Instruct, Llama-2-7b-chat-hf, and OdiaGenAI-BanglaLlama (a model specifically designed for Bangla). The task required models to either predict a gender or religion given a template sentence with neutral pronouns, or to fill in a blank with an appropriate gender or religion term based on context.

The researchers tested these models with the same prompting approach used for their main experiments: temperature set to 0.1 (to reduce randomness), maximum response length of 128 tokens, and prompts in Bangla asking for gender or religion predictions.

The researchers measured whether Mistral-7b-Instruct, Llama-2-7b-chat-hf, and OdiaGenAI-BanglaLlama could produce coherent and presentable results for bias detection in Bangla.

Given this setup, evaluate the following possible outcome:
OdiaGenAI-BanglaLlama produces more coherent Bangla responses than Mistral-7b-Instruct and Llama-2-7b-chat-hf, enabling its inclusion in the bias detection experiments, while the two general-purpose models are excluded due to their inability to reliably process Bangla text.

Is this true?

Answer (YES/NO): NO